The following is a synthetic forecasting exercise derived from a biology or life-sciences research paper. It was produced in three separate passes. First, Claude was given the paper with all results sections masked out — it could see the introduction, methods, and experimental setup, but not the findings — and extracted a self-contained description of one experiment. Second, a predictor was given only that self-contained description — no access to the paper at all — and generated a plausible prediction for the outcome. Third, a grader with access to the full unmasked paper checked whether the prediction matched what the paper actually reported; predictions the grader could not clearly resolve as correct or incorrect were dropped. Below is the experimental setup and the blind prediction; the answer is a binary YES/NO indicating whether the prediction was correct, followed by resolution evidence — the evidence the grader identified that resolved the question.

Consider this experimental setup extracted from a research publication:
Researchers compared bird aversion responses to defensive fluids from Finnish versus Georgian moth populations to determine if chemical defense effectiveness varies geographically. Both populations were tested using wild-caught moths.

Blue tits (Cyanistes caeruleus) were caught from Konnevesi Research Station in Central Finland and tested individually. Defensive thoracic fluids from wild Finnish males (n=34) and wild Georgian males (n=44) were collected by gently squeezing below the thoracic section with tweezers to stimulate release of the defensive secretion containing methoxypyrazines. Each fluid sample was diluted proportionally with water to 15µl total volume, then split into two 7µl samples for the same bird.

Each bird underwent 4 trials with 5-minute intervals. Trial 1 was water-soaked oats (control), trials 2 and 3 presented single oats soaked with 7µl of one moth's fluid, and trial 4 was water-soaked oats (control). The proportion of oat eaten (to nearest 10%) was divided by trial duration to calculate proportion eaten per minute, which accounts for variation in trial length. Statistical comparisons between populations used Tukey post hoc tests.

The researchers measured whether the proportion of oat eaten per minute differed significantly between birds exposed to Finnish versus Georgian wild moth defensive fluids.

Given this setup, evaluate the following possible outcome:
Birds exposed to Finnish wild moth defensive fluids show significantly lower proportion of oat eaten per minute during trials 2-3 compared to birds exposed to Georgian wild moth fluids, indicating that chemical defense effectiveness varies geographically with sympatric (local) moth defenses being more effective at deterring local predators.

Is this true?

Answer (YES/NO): NO